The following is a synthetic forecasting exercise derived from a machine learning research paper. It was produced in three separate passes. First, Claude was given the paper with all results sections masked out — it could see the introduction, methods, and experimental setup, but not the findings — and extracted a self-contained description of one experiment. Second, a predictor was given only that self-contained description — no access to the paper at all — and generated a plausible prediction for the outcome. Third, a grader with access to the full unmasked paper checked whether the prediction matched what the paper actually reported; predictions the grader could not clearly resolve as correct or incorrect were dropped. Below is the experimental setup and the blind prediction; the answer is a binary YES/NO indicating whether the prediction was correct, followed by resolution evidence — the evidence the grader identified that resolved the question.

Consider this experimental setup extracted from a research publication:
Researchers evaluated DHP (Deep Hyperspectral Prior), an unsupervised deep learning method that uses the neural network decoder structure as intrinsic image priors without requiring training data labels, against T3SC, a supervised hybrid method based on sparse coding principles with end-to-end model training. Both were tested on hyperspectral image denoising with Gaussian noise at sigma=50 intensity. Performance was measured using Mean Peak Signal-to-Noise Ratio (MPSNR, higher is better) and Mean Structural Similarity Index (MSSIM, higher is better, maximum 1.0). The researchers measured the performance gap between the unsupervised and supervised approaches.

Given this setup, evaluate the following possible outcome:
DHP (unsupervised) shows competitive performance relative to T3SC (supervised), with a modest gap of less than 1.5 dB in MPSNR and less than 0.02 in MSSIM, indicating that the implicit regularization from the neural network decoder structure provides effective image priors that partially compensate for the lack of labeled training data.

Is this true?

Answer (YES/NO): NO